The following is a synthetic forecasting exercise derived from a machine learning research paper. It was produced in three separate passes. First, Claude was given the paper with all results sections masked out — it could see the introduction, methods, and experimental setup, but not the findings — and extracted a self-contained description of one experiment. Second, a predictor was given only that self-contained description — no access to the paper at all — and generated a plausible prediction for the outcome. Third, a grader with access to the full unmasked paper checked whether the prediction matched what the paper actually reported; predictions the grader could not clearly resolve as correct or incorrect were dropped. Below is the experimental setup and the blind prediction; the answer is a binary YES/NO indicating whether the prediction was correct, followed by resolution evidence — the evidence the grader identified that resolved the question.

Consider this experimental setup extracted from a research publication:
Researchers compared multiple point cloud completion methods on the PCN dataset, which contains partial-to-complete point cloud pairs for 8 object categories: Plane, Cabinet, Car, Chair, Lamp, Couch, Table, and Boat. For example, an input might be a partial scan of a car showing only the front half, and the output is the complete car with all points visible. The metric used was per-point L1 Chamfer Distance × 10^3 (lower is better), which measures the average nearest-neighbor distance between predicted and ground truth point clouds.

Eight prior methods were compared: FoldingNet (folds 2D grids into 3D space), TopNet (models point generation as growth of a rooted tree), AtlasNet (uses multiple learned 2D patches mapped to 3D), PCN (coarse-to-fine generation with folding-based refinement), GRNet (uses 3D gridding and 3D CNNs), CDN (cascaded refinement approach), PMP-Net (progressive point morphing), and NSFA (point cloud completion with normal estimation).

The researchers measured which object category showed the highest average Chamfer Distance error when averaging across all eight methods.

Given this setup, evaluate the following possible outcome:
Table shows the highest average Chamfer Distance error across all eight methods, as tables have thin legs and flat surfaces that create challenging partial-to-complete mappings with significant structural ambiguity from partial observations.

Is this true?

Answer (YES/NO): NO